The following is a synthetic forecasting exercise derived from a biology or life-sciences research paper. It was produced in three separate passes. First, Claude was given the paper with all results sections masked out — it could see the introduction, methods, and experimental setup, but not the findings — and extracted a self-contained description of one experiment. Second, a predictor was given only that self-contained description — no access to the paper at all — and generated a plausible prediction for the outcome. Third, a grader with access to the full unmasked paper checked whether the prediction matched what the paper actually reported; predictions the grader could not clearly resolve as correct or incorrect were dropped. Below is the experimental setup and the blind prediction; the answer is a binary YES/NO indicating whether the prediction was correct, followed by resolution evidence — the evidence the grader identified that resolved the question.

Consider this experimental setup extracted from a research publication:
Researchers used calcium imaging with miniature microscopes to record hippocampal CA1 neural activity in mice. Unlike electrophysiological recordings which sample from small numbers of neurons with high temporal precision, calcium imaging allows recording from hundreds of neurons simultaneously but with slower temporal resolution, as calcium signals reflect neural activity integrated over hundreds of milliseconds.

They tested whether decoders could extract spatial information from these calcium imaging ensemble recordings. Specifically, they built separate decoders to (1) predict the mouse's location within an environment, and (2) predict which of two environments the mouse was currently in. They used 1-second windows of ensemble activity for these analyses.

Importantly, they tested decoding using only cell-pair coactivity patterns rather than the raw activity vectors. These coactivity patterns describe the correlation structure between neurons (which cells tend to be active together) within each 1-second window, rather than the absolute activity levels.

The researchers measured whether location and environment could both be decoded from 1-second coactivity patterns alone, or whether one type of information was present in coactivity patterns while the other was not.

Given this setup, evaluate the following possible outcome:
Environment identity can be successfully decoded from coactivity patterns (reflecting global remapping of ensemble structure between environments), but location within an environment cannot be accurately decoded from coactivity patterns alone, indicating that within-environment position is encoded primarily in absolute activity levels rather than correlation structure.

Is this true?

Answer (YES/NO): NO